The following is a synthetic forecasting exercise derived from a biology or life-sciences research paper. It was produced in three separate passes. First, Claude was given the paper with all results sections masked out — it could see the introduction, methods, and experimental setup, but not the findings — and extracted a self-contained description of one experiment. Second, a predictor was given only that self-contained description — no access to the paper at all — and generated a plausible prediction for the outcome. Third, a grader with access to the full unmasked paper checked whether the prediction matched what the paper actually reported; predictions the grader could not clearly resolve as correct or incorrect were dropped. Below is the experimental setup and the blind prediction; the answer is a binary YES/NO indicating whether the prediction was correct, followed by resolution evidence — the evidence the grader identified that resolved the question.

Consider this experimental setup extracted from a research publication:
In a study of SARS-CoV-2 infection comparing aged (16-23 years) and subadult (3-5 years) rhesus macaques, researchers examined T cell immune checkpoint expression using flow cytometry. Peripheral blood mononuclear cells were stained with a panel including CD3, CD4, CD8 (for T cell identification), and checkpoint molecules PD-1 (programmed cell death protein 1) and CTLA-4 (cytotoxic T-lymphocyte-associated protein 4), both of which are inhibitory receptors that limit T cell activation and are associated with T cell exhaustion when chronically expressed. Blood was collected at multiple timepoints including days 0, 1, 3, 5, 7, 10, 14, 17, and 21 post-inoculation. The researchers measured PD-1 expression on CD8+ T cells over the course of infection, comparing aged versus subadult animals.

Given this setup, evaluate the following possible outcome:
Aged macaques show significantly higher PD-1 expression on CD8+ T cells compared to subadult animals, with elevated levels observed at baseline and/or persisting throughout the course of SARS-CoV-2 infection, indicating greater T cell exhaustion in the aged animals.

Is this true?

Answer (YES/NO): NO